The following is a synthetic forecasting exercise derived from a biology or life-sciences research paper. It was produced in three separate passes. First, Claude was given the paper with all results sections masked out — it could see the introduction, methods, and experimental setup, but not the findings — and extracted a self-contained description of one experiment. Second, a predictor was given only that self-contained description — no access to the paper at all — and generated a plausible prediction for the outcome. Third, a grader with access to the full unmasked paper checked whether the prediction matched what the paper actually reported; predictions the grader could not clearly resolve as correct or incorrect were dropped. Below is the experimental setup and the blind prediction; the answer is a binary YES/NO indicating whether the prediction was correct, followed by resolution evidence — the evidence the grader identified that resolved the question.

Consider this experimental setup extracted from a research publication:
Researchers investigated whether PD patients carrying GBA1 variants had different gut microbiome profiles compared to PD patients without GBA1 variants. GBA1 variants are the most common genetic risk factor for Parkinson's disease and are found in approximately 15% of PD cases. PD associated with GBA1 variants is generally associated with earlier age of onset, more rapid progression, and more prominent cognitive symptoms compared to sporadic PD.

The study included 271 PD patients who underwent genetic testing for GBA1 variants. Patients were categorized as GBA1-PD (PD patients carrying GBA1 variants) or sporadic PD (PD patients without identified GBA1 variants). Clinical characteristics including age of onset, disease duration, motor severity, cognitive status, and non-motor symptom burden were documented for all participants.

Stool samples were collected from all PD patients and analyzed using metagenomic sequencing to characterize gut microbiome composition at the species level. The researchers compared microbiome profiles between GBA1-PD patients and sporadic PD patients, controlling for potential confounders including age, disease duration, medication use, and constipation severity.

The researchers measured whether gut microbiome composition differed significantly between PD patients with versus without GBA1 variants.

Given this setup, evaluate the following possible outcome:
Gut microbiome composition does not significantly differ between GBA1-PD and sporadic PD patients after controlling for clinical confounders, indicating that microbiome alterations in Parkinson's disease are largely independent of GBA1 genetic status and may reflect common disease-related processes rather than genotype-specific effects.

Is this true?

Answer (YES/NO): YES